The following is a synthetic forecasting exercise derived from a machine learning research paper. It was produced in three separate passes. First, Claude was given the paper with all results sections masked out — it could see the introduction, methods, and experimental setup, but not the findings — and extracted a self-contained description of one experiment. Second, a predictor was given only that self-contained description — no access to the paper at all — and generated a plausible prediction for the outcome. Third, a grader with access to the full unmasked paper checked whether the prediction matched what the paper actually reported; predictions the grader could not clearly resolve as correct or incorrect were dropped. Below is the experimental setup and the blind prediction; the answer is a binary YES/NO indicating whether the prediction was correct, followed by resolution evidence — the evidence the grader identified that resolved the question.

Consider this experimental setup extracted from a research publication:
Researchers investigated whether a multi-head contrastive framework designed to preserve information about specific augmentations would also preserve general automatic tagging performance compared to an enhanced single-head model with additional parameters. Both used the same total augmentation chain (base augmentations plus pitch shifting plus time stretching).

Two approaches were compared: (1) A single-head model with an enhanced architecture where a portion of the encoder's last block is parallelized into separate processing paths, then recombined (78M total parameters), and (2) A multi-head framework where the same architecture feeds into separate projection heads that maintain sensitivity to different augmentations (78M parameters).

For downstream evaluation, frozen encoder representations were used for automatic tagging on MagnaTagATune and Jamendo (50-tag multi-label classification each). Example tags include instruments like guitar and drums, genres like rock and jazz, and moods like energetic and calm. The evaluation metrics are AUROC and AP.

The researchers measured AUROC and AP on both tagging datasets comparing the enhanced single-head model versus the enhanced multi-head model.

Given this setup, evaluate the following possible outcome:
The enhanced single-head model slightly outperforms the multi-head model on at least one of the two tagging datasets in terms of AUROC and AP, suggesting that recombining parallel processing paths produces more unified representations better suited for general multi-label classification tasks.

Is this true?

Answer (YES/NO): NO